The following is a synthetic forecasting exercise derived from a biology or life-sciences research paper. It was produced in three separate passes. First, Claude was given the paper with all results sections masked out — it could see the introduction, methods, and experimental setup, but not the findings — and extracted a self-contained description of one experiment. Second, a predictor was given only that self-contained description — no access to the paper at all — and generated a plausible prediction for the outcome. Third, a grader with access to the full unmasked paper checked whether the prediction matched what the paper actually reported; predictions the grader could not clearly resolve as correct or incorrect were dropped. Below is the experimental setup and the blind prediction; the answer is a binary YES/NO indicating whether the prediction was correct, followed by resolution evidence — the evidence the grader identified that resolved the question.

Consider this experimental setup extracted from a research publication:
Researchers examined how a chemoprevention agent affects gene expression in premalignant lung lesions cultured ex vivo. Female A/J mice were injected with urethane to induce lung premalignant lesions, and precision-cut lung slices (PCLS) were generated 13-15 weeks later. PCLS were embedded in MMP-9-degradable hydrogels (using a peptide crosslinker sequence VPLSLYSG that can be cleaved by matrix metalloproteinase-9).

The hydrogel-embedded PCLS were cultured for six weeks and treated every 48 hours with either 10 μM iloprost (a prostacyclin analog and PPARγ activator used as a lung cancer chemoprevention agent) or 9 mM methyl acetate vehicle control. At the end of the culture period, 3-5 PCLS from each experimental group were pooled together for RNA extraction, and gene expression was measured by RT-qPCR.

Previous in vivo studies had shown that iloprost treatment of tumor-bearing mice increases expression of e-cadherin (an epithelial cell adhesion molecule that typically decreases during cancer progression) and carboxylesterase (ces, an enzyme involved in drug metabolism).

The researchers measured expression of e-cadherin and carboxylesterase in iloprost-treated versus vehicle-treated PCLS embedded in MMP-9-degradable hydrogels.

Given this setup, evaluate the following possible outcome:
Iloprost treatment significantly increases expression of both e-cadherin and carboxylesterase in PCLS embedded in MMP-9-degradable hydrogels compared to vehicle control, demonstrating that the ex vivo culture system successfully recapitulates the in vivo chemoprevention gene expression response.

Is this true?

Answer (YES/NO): NO